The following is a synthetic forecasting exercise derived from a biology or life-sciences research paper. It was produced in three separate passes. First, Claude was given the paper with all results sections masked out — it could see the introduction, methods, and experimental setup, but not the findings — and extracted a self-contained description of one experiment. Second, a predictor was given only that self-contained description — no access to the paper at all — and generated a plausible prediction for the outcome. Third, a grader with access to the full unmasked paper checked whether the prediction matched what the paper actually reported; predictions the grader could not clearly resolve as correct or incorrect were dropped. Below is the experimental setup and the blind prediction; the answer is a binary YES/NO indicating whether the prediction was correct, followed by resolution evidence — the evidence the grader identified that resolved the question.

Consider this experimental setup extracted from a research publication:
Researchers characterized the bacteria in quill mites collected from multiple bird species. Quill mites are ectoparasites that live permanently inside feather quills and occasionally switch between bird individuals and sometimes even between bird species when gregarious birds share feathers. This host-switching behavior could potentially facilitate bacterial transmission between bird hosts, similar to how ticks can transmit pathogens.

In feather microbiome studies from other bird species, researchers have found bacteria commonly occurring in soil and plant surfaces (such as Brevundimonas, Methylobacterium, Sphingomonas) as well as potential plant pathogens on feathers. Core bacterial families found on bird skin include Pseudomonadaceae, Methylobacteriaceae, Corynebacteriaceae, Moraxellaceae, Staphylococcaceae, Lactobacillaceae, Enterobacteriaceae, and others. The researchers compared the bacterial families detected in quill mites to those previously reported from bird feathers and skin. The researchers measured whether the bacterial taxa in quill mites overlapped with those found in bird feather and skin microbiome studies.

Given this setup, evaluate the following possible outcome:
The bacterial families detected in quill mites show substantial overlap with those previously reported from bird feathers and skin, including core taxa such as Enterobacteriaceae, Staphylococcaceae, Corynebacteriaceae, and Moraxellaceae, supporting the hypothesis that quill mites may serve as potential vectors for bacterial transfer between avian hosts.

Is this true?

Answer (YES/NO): NO